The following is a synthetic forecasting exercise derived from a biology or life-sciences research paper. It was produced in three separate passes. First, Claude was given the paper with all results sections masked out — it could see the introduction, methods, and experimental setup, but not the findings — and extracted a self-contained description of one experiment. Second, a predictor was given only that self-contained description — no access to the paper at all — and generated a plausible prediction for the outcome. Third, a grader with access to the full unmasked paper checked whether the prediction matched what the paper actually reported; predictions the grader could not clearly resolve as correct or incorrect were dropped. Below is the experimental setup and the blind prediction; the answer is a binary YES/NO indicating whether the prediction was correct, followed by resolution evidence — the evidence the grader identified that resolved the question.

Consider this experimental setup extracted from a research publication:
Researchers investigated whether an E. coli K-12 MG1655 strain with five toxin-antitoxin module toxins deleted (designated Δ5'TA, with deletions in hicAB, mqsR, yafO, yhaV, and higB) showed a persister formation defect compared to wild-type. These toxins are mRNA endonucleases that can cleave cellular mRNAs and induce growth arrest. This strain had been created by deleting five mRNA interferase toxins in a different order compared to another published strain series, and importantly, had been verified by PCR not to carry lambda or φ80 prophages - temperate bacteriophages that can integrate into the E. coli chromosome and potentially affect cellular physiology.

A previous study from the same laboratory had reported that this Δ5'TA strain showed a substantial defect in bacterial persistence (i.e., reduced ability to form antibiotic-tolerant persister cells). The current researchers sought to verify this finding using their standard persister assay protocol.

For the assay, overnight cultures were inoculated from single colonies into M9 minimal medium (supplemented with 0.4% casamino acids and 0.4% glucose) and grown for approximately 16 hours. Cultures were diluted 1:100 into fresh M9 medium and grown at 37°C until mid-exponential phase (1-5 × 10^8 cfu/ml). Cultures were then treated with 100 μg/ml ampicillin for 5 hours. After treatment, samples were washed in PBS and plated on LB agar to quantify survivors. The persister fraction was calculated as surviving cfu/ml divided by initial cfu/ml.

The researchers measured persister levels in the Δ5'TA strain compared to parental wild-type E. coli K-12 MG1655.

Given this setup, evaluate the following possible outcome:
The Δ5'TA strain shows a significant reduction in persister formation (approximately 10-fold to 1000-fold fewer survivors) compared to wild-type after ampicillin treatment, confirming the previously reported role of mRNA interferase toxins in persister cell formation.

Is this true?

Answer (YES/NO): NO